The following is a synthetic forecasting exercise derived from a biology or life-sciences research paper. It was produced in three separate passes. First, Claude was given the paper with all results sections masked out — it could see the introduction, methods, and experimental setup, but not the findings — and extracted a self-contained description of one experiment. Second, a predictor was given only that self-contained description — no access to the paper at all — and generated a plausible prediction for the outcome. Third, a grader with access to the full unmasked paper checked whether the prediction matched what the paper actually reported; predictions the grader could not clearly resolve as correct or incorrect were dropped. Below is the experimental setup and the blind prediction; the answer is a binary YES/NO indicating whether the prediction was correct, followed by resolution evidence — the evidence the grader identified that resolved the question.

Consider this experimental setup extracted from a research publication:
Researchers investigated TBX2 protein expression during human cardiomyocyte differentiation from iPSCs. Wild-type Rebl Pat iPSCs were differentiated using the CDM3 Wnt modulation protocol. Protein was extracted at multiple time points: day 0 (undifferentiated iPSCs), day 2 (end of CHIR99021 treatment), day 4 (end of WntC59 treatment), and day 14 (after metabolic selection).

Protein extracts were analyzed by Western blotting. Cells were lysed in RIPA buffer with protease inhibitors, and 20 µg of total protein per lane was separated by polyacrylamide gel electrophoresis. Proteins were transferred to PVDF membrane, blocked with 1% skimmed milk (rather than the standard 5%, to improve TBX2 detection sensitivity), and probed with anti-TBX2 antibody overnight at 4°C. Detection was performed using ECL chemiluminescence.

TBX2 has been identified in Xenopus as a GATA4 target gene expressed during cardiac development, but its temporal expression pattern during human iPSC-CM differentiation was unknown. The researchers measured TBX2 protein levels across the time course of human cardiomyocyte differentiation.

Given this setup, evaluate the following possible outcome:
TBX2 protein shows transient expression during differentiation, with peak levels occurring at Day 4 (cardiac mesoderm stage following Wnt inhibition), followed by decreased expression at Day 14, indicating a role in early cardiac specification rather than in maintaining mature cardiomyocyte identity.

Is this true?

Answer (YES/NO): NO